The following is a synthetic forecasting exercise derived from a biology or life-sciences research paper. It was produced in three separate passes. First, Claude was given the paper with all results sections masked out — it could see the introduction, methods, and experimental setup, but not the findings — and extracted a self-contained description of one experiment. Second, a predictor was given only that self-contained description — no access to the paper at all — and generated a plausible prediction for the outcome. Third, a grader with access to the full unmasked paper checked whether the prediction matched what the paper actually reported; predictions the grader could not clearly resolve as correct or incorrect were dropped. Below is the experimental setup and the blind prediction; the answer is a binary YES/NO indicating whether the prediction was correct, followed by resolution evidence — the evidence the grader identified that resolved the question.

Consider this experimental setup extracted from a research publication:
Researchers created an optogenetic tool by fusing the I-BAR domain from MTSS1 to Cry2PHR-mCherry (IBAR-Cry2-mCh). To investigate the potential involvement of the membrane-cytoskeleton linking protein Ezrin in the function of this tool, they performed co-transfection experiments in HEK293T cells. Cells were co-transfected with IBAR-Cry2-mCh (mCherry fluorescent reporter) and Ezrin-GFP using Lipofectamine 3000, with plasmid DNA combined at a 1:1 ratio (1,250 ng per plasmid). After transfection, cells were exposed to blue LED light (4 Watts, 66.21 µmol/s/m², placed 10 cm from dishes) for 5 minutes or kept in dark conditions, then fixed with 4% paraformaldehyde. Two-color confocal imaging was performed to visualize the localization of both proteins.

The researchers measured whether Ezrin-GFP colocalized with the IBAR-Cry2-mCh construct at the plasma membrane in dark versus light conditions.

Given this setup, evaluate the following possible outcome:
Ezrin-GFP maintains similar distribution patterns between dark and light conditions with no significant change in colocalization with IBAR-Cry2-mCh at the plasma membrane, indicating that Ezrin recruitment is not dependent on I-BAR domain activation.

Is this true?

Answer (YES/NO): NO